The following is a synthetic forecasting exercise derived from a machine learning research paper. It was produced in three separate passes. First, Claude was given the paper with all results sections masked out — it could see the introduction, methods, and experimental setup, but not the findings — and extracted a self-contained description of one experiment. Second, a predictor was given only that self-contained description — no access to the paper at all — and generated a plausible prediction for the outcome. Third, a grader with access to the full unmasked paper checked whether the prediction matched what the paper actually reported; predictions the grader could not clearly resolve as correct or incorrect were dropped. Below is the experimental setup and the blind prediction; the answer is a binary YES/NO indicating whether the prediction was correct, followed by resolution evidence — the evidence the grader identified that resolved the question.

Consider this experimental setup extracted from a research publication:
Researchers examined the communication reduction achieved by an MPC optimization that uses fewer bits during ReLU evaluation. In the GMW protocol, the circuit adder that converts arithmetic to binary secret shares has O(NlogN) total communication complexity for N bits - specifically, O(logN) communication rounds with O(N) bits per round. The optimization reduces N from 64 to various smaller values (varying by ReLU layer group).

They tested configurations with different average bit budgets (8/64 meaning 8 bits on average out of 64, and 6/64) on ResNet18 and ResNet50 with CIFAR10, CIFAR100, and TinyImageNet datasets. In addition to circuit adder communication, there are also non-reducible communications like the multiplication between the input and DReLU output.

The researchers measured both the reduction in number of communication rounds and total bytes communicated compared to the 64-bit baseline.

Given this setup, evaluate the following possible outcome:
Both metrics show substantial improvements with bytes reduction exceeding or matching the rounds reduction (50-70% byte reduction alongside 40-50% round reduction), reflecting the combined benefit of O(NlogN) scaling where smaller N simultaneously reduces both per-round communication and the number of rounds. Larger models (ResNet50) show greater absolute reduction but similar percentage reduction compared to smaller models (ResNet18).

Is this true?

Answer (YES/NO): NO